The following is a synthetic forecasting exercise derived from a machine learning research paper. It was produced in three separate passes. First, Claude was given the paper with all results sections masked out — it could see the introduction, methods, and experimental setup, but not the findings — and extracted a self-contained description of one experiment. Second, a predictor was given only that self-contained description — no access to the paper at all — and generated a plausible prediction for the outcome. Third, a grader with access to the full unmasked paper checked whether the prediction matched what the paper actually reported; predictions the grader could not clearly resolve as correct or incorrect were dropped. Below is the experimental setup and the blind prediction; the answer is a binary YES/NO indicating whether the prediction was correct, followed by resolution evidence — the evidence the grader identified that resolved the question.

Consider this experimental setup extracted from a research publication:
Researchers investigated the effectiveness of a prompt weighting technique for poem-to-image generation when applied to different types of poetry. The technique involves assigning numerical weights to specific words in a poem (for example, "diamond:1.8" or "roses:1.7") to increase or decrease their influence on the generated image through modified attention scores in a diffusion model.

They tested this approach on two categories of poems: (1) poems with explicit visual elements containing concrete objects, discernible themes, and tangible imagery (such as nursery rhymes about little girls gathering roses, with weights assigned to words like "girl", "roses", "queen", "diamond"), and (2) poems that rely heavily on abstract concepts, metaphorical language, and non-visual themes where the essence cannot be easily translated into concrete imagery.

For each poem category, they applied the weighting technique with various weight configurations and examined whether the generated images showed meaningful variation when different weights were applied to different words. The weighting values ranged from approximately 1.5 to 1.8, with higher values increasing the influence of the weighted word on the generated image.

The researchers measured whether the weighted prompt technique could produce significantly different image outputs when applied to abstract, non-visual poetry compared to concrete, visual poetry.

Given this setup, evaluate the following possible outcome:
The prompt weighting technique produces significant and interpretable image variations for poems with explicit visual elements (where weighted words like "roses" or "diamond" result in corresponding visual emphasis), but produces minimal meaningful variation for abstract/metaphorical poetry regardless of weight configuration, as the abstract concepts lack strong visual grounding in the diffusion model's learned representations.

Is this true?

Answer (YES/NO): YES